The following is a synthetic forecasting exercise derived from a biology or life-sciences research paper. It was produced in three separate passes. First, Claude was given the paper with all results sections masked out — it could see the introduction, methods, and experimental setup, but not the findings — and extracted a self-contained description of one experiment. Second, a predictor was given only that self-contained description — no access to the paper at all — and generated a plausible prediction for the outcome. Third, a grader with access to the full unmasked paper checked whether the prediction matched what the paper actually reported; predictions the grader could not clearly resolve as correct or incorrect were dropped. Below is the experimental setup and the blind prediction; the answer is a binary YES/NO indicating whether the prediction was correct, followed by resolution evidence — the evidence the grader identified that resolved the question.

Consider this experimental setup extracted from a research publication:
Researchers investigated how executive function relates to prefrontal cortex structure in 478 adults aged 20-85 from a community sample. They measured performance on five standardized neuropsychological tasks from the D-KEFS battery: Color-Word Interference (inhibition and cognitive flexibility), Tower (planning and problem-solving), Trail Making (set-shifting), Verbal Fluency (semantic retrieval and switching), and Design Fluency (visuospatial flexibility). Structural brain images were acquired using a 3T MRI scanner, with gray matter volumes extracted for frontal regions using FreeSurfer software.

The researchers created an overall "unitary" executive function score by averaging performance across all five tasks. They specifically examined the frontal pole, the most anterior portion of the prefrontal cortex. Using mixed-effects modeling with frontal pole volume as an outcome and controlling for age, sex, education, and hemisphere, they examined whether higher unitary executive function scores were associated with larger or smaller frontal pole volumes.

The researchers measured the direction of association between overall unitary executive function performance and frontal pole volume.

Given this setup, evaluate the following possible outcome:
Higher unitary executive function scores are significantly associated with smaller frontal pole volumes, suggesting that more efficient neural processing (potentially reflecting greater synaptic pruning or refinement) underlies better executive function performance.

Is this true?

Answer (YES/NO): YES